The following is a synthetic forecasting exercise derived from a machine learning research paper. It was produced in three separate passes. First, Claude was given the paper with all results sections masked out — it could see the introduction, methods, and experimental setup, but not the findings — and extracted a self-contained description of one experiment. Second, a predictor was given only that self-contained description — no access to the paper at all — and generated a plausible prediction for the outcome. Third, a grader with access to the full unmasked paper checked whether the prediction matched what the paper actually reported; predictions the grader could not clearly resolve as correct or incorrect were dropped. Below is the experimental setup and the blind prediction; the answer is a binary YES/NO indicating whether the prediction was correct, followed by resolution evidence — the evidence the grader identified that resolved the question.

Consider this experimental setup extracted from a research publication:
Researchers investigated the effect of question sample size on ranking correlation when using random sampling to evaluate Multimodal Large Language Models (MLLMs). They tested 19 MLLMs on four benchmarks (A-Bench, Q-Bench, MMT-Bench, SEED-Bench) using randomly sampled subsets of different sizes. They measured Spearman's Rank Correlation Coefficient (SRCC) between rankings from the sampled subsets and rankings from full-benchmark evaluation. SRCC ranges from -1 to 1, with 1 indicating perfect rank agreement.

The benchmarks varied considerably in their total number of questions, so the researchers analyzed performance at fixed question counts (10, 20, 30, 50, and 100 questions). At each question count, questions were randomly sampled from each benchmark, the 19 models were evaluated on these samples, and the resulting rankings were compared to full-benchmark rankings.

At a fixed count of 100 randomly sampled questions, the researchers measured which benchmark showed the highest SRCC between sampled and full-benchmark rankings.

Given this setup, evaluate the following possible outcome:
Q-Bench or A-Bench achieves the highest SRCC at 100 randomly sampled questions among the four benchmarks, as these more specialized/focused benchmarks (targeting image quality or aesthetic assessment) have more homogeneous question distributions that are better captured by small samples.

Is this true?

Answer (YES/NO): YES